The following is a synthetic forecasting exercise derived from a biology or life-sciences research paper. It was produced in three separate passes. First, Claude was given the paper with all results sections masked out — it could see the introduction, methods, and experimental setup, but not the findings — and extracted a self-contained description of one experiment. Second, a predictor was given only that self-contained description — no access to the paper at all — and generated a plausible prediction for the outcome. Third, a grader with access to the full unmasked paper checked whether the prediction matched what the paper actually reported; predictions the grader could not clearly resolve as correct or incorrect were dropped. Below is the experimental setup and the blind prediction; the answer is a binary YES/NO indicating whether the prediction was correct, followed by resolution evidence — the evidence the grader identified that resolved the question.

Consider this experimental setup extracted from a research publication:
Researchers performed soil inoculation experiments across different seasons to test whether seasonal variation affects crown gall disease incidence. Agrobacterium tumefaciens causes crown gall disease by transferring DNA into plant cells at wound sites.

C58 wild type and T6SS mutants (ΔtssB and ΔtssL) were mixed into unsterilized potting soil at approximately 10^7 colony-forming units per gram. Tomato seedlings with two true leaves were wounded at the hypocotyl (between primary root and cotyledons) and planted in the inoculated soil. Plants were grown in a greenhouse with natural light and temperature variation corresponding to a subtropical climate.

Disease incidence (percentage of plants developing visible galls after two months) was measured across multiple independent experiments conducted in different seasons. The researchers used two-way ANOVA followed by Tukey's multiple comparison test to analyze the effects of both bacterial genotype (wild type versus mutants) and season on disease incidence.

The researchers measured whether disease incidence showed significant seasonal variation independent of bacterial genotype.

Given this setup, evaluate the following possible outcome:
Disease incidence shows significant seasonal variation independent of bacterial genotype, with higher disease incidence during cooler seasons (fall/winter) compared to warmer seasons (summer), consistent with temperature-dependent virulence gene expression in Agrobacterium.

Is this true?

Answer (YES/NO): YES